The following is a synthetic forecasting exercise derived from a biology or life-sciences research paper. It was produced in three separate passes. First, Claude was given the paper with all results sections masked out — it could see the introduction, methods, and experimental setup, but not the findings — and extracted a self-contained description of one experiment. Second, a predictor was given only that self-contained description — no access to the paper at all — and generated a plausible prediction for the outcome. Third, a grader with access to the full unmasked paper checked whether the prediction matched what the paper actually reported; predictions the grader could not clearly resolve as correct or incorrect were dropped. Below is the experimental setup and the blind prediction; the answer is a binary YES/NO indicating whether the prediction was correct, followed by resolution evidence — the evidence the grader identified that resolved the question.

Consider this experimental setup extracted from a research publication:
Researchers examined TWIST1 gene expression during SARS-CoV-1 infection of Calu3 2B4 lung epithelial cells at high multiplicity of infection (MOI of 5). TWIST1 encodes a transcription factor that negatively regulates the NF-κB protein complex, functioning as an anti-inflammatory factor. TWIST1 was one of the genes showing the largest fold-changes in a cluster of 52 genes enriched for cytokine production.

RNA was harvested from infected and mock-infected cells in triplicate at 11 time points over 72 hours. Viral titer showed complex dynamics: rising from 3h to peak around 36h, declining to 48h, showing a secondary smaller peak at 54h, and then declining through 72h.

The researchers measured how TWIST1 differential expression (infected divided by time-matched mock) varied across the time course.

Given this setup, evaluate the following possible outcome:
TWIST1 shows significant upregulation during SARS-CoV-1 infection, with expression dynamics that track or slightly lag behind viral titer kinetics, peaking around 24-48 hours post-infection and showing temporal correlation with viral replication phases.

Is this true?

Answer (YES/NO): YES